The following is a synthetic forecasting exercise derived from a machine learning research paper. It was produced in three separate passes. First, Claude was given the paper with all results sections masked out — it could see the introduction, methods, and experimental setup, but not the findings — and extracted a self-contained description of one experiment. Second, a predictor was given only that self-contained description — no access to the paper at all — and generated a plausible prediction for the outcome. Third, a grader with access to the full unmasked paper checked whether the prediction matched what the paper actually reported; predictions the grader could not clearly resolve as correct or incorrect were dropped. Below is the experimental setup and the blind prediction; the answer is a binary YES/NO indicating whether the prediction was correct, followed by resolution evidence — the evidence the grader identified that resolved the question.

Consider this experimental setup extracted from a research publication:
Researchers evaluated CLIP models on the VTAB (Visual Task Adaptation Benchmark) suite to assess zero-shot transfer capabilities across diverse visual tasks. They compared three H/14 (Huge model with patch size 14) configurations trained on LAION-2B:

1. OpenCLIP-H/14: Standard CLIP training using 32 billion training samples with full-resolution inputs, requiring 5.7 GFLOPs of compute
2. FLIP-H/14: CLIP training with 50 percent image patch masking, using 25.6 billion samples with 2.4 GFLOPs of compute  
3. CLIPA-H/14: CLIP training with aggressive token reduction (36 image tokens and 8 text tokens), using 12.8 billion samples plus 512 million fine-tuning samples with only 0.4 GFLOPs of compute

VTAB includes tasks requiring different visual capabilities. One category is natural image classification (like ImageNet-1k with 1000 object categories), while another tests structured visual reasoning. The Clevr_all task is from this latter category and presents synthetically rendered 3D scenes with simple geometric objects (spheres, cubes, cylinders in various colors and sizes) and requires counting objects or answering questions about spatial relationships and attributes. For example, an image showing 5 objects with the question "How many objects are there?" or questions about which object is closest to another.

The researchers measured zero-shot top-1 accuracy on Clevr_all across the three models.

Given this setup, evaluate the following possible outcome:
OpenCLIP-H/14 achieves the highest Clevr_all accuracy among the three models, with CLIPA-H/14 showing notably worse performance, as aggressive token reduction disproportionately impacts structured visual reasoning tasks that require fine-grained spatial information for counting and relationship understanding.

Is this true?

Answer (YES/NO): YES